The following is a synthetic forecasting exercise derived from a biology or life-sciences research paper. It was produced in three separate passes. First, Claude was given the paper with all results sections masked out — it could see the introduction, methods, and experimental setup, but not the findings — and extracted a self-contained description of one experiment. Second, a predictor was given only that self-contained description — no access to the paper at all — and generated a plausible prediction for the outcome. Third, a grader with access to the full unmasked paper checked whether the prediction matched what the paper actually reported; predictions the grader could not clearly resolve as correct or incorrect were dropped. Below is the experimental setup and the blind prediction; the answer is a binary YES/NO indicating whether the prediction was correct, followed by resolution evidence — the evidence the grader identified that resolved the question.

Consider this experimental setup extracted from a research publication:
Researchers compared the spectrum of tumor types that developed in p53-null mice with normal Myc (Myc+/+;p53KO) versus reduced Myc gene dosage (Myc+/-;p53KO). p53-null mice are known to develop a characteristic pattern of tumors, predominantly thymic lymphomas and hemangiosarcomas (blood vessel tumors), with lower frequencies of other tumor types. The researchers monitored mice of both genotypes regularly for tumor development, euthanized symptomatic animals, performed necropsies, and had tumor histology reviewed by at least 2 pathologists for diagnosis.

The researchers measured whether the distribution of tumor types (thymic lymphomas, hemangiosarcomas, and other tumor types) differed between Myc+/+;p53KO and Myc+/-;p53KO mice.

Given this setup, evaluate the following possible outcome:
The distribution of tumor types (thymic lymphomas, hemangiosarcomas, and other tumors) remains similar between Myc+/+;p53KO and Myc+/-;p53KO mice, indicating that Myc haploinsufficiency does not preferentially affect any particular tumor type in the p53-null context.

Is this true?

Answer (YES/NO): YES